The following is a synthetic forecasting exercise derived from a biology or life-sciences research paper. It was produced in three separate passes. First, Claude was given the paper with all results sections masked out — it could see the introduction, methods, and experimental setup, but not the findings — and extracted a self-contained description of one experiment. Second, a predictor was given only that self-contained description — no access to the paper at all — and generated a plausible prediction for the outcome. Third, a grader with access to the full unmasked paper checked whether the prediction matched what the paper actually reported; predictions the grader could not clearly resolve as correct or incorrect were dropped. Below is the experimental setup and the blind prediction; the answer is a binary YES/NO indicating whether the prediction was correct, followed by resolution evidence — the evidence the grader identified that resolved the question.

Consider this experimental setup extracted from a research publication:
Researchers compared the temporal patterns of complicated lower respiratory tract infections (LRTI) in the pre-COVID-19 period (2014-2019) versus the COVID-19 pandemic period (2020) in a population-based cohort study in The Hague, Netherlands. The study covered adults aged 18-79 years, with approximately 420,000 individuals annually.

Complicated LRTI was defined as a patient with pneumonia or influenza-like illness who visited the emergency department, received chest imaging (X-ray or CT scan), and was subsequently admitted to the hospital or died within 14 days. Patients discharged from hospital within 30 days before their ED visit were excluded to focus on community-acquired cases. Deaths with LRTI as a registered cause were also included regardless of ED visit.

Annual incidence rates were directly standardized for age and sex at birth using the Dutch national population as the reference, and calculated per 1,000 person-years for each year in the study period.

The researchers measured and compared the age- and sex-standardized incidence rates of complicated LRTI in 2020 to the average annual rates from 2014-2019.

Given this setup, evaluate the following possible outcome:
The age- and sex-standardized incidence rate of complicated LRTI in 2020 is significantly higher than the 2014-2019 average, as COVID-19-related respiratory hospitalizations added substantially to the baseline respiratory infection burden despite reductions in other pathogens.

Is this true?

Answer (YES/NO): YES